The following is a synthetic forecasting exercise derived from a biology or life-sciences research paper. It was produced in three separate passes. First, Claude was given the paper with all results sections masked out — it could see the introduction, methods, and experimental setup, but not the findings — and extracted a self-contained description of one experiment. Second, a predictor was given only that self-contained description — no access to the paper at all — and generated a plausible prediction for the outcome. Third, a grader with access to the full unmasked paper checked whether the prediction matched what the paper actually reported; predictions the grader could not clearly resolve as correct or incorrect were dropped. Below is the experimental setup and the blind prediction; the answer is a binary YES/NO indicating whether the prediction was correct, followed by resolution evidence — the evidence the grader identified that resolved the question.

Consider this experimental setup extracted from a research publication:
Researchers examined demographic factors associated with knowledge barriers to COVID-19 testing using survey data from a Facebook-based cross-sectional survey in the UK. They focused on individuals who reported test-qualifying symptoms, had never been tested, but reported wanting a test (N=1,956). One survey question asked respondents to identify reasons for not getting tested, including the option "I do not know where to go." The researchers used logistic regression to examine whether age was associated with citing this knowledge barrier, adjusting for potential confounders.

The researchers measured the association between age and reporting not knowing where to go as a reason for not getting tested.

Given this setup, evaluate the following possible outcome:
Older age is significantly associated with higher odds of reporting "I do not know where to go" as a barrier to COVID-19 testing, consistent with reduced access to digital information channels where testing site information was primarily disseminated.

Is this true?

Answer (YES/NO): YES